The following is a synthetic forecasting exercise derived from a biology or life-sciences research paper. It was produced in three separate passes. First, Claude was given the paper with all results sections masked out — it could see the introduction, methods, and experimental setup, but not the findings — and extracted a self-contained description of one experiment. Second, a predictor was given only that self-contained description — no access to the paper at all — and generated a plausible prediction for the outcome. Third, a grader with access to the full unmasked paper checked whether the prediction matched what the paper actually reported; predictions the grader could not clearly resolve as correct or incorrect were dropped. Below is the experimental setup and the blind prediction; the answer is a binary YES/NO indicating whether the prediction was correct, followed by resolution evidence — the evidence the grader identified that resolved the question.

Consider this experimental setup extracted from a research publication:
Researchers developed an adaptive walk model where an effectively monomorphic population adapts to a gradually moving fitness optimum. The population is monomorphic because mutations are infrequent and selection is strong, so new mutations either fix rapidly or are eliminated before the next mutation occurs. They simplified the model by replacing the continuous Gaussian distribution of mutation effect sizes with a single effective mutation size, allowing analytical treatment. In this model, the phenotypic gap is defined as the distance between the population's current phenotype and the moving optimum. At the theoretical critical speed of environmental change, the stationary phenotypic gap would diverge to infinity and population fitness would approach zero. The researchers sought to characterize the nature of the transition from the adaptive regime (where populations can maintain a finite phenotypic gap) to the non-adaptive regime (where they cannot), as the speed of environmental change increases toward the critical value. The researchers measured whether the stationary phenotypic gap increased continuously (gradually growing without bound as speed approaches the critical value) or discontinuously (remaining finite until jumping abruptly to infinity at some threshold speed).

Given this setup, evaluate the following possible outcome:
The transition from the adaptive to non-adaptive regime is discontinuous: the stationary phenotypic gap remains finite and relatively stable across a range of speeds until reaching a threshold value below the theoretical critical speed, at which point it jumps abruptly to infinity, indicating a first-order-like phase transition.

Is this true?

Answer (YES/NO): NO